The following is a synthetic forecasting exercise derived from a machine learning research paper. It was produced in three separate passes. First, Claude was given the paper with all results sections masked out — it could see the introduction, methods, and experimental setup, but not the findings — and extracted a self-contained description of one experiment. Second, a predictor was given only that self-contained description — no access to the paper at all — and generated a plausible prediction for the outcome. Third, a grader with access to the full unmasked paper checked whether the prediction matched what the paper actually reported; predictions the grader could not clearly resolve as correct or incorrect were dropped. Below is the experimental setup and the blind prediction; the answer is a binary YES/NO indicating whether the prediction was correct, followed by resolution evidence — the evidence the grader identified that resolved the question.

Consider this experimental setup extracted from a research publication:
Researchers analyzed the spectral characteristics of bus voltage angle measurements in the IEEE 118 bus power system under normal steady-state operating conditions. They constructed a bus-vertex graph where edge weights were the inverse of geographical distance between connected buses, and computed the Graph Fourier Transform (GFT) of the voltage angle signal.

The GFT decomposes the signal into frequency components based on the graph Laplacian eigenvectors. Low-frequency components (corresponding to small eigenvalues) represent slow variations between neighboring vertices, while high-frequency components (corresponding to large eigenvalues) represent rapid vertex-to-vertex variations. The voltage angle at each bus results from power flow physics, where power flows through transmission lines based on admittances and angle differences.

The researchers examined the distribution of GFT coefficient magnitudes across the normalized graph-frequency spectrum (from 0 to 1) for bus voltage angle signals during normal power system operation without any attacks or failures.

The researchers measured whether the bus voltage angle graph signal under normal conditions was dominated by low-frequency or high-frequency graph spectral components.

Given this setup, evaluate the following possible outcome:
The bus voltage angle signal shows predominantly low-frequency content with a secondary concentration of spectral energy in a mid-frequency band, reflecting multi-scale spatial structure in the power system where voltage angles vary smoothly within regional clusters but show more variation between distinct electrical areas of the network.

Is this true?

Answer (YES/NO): NO